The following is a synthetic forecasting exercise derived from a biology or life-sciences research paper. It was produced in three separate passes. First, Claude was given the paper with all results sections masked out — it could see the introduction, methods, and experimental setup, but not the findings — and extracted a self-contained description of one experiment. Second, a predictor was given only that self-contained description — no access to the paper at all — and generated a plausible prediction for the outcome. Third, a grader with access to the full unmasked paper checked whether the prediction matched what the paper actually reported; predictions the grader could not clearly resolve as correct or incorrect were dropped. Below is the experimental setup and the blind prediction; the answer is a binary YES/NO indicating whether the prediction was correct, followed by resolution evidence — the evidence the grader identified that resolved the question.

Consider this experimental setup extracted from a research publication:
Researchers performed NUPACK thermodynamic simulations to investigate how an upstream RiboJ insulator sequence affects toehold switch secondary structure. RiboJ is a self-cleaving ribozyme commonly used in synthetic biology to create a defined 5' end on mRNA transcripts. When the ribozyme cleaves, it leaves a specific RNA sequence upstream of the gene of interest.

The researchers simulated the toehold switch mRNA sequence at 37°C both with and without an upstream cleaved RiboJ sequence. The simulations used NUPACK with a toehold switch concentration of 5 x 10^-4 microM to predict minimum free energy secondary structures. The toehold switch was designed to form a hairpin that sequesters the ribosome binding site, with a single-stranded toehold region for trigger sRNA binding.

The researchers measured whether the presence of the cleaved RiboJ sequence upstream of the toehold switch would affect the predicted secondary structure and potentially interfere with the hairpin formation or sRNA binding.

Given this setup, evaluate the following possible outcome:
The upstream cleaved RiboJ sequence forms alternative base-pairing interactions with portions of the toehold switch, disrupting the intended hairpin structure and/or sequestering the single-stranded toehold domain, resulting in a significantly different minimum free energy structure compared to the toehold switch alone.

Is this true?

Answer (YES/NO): YES